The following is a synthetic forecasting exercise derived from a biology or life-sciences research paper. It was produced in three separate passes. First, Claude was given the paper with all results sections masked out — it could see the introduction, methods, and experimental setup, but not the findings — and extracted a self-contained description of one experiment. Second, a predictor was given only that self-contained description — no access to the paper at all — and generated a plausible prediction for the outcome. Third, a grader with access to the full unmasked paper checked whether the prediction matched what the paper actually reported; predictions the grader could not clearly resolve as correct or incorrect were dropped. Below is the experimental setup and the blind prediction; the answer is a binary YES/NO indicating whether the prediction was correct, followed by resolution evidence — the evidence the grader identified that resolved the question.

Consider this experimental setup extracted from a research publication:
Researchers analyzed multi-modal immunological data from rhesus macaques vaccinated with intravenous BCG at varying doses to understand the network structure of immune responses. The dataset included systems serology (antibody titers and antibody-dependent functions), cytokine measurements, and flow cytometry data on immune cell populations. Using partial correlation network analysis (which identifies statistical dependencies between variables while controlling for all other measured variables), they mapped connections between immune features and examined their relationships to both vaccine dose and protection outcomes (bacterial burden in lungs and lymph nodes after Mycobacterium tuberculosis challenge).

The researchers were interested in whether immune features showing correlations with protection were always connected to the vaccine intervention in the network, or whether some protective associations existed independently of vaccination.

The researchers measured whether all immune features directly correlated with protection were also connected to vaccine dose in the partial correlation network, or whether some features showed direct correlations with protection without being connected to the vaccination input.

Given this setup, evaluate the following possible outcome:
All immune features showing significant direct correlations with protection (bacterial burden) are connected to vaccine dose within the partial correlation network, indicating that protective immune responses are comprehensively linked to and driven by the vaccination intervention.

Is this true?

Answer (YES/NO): NO